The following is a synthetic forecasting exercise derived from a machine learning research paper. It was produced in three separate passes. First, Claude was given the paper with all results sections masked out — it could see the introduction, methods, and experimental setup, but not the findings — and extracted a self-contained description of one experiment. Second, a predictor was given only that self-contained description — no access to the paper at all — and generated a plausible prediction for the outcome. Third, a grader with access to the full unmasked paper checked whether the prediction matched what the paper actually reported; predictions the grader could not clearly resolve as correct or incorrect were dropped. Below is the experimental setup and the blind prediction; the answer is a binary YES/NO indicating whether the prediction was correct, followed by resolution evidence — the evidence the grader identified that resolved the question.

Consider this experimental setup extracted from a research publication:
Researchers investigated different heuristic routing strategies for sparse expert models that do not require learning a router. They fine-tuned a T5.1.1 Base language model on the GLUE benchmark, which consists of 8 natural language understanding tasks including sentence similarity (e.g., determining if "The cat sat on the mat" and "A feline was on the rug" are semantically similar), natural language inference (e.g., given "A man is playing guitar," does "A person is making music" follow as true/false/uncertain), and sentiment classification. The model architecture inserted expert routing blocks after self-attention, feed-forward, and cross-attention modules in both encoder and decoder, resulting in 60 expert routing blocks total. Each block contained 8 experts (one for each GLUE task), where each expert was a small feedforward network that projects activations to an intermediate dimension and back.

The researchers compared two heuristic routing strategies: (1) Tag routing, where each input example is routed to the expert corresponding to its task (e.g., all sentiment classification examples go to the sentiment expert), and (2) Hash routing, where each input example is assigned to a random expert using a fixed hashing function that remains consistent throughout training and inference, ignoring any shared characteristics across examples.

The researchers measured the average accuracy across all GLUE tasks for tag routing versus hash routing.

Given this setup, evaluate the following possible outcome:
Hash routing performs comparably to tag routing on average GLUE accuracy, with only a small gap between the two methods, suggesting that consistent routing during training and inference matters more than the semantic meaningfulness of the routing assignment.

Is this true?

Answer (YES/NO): NO